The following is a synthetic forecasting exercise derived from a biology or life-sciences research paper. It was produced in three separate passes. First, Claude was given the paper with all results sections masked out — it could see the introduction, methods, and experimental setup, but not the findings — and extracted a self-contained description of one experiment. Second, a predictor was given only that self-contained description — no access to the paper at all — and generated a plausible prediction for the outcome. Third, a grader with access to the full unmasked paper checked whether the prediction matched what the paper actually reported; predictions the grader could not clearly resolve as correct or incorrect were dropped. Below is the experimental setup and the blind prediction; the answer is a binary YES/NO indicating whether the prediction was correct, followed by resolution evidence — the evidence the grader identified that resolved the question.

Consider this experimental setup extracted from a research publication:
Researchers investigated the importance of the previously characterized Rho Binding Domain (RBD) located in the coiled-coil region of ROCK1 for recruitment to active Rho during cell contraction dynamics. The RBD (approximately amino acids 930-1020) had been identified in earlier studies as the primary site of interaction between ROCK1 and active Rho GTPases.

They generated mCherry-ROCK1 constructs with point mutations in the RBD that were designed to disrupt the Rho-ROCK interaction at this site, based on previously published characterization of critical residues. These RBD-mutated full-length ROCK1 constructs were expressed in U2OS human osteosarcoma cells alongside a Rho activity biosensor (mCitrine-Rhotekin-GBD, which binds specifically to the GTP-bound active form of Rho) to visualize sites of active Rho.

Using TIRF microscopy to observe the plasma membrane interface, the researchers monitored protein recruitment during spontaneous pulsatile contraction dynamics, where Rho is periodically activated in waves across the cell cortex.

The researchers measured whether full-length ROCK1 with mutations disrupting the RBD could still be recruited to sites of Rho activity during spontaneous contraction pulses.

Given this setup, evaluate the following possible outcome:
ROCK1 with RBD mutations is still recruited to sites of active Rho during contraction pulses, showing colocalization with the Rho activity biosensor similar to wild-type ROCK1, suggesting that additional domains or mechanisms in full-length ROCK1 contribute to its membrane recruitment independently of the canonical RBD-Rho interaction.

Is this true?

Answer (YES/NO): NO